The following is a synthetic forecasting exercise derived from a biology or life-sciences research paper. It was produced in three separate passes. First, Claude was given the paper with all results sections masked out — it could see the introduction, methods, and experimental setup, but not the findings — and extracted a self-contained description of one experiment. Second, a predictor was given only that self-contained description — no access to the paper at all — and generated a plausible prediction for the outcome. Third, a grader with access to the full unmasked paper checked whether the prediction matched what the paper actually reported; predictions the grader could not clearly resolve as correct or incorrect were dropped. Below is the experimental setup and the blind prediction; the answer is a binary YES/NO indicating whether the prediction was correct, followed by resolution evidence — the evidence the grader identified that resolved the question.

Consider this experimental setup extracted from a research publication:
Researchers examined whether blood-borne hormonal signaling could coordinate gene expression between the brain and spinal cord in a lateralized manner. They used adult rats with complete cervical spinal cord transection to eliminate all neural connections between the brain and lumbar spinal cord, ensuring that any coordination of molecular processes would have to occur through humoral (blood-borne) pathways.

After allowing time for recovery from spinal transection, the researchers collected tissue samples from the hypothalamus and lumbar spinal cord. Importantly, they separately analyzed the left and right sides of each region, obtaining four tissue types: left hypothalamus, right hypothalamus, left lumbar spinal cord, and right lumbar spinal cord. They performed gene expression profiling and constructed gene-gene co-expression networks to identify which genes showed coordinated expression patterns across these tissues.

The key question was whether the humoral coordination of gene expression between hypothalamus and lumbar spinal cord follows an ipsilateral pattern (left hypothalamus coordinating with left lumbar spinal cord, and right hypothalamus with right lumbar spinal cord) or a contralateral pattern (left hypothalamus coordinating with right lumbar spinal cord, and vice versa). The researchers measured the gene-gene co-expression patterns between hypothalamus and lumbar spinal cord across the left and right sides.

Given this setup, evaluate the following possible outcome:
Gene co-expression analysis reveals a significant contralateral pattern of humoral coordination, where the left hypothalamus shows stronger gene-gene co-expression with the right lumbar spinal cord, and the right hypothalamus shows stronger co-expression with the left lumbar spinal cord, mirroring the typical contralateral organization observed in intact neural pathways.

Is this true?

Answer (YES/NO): NO